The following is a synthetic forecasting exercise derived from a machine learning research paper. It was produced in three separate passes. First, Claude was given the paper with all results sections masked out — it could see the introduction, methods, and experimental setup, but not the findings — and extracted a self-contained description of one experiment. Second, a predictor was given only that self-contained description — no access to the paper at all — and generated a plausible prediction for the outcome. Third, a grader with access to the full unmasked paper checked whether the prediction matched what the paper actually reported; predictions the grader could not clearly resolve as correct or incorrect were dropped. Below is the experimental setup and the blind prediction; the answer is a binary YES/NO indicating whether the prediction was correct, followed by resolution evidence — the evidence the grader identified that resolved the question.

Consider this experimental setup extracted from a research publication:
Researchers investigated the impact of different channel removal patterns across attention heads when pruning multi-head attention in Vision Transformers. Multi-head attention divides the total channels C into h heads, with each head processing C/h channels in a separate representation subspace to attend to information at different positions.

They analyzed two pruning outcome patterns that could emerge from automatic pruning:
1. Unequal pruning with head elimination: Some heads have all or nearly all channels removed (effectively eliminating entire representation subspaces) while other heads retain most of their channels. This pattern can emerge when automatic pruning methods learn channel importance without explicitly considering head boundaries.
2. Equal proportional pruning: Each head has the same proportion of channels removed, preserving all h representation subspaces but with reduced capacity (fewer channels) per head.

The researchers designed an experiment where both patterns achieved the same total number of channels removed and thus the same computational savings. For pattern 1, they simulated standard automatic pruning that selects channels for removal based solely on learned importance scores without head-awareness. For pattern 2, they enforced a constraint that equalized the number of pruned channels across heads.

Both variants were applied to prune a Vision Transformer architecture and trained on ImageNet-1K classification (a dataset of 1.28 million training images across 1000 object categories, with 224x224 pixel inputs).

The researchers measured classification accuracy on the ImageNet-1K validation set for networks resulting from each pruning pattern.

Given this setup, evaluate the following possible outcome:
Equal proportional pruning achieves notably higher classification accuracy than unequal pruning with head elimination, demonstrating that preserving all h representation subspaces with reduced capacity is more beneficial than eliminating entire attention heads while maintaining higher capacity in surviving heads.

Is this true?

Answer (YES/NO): YES